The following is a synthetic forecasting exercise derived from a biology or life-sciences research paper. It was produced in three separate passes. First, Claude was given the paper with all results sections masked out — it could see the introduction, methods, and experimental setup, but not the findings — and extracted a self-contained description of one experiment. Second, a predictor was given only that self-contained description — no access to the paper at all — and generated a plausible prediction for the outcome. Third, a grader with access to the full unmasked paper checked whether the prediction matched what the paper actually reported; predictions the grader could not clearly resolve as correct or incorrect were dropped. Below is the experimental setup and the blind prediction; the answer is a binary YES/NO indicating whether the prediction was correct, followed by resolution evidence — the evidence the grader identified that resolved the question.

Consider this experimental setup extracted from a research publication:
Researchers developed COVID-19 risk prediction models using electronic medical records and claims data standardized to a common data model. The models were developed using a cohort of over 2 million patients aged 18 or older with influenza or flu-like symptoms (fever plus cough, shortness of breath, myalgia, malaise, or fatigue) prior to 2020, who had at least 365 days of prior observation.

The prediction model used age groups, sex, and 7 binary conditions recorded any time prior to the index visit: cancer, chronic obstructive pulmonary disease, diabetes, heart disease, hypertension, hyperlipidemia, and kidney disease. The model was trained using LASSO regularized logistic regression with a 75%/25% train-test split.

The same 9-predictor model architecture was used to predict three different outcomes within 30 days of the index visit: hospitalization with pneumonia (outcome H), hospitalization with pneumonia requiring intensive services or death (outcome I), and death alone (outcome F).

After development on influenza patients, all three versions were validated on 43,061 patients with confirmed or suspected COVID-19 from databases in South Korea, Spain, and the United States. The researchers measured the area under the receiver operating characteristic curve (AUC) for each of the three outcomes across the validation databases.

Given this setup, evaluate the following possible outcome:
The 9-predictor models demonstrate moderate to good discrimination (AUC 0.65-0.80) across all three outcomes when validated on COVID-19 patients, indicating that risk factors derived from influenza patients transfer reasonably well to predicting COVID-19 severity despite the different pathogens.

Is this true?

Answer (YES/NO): NO